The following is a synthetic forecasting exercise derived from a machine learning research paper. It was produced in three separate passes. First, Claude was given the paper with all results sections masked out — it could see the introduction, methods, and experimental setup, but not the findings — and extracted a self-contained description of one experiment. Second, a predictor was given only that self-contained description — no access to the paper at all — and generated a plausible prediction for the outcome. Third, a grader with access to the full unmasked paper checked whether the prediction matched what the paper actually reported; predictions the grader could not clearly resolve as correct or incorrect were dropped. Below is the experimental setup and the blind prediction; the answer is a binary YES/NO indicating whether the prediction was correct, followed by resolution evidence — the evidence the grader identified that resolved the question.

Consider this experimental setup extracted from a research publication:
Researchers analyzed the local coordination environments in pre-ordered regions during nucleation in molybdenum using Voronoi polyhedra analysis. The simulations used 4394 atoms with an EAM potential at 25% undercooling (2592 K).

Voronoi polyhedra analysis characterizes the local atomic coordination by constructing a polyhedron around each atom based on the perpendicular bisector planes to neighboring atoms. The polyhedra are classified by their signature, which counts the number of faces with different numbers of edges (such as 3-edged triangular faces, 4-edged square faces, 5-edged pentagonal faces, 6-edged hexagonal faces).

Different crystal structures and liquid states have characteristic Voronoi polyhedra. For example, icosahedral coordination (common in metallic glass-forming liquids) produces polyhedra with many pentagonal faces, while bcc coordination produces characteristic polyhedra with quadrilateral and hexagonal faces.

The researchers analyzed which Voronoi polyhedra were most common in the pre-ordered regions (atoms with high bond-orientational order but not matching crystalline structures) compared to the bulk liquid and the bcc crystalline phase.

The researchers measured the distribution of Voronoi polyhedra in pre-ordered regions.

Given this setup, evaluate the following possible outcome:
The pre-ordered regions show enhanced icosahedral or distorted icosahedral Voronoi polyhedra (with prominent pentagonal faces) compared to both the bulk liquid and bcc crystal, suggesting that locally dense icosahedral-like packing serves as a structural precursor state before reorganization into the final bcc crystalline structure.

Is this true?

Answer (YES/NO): NO